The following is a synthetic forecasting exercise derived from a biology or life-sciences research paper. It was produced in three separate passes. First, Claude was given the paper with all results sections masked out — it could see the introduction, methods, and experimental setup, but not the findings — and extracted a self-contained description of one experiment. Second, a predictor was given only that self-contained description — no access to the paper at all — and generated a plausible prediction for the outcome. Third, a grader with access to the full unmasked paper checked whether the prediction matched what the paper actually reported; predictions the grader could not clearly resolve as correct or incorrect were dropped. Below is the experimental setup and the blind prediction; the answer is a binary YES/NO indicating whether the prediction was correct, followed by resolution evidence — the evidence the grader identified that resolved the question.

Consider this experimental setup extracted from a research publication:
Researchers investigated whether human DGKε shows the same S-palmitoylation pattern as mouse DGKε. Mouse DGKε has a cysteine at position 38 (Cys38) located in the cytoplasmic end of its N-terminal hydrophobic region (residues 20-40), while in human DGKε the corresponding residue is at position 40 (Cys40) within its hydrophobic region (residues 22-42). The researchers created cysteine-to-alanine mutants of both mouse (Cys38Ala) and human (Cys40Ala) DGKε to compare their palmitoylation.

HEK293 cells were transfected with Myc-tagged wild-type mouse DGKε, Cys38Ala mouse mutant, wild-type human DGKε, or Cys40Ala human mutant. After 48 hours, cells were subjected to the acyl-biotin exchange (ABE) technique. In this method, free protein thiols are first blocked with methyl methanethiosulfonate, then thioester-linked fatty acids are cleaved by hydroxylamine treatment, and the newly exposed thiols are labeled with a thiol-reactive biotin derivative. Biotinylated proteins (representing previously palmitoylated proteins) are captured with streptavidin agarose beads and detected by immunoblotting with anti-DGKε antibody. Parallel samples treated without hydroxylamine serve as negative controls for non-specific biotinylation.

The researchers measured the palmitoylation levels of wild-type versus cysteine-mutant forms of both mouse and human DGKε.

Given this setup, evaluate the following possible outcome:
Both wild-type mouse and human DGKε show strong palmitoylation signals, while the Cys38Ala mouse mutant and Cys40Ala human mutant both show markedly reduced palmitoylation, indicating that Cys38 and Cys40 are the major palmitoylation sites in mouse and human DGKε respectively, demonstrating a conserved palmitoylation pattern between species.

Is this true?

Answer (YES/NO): YES